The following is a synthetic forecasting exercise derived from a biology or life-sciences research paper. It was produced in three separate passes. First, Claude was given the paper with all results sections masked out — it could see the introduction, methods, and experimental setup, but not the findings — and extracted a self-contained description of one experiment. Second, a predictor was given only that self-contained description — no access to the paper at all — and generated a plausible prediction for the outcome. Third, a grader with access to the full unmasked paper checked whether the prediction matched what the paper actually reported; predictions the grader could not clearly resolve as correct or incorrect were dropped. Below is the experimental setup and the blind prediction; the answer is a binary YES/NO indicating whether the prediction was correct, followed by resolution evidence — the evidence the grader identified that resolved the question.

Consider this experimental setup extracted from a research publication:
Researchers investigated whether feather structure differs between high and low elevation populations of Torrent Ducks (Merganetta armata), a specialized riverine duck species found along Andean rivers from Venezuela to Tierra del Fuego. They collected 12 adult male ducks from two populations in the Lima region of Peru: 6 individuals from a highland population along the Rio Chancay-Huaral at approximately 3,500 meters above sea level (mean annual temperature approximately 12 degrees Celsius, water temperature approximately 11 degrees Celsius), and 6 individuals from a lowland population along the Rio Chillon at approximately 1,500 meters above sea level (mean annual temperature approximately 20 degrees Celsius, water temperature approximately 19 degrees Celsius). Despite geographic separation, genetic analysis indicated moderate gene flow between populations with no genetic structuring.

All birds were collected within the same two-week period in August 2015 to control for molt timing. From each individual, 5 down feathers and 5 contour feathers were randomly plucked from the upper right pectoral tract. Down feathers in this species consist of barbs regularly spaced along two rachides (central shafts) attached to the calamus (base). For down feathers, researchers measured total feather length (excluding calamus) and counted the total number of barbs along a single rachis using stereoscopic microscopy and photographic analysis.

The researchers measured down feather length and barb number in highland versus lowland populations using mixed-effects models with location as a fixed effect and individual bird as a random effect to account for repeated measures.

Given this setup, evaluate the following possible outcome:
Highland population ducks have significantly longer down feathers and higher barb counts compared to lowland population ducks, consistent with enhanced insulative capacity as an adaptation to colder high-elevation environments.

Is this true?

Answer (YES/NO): YES